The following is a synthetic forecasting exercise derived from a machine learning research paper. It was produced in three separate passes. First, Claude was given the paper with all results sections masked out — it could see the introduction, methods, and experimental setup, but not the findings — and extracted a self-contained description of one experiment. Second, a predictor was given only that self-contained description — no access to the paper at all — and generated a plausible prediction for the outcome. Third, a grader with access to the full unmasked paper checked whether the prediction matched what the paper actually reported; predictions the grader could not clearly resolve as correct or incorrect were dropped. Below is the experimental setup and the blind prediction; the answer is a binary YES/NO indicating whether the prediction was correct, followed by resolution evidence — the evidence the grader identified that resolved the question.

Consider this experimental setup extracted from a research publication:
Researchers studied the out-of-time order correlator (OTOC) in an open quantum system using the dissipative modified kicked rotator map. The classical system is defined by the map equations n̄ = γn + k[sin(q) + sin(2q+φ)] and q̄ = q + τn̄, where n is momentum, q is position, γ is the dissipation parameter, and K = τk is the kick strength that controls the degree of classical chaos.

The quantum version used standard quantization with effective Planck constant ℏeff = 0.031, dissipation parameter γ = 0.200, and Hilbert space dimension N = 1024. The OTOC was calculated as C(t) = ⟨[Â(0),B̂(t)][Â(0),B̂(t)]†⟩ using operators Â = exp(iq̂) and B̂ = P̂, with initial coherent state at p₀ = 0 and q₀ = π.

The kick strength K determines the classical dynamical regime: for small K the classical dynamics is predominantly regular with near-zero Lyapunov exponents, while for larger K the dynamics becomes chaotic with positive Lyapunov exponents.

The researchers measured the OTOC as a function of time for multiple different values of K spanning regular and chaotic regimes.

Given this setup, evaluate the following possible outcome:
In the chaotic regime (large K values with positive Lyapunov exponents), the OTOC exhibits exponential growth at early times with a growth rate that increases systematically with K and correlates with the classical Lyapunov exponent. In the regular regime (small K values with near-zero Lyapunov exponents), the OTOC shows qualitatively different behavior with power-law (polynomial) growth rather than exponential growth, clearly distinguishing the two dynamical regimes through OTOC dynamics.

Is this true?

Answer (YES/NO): NO